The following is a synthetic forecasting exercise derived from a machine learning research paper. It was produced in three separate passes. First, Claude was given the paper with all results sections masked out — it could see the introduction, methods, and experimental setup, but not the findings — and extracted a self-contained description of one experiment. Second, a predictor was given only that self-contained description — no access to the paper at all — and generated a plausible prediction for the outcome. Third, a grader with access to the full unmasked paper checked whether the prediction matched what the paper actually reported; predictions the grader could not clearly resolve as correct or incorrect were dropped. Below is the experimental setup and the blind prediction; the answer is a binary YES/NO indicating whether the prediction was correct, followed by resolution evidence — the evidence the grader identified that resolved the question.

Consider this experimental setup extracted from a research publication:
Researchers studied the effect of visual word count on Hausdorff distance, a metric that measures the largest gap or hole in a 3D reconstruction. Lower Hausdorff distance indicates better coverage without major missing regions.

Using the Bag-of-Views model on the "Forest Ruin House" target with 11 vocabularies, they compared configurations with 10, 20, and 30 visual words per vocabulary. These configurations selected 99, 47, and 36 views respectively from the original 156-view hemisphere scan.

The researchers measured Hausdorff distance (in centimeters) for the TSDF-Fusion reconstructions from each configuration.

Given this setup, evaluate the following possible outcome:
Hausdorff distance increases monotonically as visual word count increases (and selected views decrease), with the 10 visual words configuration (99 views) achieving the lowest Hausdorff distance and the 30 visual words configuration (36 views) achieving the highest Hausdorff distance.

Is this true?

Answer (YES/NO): NO